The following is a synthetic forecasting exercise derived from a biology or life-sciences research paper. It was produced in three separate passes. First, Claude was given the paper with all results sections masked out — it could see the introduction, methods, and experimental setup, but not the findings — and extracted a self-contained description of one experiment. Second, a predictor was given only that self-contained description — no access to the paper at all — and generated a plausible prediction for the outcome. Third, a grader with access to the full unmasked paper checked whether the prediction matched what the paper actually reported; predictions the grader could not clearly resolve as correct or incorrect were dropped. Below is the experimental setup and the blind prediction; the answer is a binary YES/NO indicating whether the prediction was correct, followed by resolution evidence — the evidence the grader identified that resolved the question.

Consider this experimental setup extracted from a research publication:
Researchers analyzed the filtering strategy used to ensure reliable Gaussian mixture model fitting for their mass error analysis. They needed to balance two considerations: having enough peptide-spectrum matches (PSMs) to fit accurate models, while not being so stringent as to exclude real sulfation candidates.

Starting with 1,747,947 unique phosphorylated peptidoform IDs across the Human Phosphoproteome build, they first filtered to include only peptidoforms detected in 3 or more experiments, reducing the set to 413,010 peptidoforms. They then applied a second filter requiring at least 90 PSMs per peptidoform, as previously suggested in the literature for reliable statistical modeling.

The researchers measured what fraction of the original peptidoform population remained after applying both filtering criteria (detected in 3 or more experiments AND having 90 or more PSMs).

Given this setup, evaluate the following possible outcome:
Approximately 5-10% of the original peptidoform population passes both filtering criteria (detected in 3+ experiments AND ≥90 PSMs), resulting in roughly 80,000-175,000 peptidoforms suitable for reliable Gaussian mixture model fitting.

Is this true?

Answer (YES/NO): NO